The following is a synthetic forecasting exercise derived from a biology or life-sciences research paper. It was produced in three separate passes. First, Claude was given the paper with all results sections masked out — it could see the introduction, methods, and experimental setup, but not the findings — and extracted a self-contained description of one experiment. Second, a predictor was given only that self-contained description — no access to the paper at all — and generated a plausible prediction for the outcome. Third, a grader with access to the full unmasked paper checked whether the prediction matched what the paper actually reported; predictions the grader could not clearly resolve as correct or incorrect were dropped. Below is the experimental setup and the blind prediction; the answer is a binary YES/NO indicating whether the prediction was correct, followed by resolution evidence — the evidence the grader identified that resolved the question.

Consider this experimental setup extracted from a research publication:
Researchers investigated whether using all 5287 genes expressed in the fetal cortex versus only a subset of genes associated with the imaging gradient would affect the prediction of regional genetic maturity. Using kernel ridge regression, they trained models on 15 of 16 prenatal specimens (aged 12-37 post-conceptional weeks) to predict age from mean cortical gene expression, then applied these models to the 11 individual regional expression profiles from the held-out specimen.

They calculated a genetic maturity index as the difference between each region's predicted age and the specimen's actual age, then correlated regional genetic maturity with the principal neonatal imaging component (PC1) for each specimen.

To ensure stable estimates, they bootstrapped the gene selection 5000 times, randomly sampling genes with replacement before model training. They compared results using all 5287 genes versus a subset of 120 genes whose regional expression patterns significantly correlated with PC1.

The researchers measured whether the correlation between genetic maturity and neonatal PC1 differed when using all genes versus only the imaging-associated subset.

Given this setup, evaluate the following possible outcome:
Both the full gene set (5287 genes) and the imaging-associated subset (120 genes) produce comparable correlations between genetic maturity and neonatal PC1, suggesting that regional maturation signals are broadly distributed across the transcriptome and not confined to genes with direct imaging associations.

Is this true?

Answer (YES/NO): NO